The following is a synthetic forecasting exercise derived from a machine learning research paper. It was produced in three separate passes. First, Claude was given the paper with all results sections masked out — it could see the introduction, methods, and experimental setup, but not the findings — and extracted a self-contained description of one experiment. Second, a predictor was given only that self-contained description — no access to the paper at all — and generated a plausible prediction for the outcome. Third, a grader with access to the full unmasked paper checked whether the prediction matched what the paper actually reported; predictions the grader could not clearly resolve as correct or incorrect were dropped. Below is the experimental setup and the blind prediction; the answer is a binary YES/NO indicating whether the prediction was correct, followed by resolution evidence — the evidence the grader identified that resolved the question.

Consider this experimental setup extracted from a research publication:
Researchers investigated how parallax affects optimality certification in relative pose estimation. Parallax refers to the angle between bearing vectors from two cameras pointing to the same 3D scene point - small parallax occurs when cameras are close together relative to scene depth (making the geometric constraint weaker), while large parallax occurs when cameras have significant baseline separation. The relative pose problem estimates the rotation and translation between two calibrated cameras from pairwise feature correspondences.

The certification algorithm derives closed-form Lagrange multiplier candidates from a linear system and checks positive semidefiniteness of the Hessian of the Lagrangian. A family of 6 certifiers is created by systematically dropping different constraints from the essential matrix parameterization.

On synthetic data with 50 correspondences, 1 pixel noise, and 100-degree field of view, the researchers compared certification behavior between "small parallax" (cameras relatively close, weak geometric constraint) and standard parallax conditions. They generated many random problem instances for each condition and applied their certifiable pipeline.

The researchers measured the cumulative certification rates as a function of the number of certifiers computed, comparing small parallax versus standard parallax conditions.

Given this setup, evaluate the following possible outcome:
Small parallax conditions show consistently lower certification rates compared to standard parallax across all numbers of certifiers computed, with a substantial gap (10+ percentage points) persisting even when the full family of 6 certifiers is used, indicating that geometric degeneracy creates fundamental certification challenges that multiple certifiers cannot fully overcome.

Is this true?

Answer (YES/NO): NO